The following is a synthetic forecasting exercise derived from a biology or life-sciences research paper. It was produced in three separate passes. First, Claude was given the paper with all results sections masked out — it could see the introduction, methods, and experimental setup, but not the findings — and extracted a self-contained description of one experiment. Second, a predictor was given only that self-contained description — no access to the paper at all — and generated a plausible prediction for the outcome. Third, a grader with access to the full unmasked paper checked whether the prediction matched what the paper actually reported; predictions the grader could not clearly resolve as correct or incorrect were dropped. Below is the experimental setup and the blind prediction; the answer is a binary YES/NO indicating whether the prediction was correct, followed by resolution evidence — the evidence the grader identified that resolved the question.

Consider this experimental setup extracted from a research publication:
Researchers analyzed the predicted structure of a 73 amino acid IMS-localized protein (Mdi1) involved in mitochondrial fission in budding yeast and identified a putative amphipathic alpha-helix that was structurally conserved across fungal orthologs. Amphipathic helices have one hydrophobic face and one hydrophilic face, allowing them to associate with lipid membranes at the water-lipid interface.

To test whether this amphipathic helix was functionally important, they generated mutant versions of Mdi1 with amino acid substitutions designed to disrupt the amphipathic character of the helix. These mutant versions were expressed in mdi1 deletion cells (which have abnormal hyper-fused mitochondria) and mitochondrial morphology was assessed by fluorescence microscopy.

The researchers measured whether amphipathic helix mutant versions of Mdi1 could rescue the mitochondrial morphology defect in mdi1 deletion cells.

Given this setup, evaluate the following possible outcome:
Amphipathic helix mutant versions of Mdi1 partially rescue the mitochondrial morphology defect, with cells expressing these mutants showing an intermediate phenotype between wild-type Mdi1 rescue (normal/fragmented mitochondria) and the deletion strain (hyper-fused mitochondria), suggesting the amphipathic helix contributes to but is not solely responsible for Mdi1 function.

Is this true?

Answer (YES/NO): NO